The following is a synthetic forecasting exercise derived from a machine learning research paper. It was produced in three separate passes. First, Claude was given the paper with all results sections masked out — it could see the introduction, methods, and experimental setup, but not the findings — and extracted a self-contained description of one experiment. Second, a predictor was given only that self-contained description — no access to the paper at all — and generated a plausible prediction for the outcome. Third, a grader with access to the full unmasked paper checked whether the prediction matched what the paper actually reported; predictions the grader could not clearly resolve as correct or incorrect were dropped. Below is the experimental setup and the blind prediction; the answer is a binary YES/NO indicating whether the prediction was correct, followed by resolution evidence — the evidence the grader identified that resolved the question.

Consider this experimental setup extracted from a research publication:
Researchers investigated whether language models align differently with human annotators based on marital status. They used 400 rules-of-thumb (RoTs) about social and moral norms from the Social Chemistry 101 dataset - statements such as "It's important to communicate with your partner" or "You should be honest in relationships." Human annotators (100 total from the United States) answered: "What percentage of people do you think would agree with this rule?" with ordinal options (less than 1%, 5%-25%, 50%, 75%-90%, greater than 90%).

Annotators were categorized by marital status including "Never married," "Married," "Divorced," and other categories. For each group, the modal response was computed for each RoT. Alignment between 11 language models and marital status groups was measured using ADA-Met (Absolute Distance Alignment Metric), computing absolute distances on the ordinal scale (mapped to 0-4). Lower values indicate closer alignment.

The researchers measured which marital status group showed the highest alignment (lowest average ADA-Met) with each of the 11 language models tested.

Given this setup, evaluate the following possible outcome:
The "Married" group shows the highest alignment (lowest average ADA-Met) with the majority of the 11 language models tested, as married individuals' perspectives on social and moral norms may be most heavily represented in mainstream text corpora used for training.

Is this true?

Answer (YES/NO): NO